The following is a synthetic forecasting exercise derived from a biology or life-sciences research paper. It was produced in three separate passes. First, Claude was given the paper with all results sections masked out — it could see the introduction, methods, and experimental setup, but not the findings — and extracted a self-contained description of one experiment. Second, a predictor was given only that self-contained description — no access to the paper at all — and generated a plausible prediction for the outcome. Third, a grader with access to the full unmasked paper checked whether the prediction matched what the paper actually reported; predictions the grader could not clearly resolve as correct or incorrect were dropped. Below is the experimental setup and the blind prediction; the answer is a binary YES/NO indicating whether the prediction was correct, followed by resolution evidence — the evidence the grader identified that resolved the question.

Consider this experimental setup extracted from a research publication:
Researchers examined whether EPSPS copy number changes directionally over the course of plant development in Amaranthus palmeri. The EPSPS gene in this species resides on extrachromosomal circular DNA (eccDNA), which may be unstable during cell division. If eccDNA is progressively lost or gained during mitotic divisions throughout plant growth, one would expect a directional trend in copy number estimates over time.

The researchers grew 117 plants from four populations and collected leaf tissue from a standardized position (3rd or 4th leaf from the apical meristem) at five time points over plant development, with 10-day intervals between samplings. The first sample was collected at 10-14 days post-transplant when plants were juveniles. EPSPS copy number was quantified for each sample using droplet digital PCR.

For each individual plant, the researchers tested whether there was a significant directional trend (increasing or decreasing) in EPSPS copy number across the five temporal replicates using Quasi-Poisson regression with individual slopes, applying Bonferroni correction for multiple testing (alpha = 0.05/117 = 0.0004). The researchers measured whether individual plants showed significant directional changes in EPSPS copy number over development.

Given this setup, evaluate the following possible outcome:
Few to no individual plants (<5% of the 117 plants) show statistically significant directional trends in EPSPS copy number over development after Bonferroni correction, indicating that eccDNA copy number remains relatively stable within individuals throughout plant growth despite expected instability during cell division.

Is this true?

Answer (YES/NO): YES